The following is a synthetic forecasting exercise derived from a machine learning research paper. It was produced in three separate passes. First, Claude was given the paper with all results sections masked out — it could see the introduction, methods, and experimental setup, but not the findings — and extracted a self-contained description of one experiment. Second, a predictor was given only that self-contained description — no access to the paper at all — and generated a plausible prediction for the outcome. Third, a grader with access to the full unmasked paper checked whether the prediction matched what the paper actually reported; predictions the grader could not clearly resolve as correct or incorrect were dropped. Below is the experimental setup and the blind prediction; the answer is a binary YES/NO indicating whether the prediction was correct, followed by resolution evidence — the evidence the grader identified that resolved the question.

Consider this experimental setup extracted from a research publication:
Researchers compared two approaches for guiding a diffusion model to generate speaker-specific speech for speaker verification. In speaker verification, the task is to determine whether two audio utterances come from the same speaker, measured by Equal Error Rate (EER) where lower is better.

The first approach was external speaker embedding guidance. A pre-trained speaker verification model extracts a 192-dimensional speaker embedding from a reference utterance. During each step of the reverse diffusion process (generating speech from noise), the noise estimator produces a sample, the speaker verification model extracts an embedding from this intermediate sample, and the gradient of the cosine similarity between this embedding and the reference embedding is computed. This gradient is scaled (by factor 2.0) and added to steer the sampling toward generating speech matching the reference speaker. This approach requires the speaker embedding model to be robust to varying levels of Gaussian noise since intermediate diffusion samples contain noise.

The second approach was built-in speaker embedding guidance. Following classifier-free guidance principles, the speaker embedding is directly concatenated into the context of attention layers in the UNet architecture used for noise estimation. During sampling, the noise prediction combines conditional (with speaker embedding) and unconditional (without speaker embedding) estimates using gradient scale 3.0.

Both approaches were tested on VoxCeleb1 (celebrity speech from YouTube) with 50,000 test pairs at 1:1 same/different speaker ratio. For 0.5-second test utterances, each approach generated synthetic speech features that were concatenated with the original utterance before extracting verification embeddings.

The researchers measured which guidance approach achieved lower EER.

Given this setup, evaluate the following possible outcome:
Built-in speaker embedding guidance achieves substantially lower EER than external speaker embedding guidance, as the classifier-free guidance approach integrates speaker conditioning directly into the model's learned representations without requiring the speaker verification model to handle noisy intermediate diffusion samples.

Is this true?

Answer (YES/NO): NO